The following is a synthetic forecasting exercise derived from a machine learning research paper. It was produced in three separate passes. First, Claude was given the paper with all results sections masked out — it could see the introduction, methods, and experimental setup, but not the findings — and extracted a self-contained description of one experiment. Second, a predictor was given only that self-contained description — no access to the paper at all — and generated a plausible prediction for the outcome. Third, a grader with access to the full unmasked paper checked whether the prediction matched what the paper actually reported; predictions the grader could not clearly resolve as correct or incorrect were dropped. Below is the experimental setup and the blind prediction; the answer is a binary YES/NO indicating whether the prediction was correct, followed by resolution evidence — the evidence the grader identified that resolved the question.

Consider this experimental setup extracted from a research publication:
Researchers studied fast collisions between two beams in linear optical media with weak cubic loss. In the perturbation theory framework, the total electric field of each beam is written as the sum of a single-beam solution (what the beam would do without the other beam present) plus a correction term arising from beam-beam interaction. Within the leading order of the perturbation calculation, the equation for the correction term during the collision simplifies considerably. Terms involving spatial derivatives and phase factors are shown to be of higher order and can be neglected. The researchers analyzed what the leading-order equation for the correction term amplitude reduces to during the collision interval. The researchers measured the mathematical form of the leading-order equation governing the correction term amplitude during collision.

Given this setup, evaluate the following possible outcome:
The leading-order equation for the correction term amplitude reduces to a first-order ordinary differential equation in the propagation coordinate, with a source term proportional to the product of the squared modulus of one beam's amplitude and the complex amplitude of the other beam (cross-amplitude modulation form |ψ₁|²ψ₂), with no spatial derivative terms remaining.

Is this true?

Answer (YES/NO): NO